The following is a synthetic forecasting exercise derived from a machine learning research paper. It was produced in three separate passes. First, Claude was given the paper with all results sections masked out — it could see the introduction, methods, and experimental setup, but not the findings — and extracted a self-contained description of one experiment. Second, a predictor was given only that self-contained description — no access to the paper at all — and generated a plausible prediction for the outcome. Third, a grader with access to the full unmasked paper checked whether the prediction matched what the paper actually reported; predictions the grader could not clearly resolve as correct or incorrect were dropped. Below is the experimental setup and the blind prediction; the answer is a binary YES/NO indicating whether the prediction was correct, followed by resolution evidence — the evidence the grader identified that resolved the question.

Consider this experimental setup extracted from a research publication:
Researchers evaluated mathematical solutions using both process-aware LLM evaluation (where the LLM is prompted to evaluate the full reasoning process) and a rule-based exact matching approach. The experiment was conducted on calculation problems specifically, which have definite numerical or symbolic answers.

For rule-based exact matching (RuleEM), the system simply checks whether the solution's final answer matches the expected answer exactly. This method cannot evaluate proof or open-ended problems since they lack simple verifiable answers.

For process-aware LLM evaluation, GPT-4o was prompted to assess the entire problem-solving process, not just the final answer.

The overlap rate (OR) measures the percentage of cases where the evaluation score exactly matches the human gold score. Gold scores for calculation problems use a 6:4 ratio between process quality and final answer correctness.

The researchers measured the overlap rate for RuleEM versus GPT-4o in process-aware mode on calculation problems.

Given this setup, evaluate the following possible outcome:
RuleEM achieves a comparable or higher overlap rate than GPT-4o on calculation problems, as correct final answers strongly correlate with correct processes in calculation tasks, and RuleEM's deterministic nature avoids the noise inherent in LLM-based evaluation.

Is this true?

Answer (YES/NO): YES